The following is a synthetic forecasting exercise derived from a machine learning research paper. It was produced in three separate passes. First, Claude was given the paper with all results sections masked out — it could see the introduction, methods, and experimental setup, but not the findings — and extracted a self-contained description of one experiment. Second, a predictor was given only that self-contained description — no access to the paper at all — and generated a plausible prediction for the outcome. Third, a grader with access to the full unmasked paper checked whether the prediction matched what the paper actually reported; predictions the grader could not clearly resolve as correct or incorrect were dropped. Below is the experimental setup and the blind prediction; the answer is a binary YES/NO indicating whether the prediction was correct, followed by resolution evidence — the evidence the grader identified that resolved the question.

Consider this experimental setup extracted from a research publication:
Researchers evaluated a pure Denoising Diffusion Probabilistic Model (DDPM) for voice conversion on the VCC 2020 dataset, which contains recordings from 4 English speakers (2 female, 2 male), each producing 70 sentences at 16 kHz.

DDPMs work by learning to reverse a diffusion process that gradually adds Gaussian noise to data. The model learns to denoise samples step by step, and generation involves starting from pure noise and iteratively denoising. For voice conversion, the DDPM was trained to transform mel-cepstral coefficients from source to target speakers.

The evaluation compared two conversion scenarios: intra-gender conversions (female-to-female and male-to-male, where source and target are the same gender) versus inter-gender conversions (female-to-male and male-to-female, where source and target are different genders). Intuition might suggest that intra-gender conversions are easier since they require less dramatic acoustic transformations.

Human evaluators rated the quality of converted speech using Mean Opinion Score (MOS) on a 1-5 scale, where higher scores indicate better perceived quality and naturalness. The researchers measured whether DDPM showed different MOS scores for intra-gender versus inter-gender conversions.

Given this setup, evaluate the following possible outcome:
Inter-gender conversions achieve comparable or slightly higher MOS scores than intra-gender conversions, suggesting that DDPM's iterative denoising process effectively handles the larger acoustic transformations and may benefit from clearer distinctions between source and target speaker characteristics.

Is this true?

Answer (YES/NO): YES